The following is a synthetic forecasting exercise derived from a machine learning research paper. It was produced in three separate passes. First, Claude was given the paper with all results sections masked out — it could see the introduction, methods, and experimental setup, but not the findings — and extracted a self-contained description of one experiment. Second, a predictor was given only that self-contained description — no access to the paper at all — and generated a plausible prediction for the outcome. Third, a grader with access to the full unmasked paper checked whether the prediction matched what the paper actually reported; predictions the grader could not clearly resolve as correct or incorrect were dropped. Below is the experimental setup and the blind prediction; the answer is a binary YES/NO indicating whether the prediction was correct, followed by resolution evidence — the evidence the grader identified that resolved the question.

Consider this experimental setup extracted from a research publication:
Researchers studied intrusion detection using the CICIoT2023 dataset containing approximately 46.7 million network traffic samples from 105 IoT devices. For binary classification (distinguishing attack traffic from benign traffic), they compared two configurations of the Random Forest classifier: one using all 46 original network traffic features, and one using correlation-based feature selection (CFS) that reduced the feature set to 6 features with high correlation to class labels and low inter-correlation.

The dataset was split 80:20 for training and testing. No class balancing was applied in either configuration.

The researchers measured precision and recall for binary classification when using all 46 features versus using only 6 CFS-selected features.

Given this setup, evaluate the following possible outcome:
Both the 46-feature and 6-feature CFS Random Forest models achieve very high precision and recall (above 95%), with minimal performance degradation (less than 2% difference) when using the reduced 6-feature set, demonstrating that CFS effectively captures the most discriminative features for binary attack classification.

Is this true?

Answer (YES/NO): YES